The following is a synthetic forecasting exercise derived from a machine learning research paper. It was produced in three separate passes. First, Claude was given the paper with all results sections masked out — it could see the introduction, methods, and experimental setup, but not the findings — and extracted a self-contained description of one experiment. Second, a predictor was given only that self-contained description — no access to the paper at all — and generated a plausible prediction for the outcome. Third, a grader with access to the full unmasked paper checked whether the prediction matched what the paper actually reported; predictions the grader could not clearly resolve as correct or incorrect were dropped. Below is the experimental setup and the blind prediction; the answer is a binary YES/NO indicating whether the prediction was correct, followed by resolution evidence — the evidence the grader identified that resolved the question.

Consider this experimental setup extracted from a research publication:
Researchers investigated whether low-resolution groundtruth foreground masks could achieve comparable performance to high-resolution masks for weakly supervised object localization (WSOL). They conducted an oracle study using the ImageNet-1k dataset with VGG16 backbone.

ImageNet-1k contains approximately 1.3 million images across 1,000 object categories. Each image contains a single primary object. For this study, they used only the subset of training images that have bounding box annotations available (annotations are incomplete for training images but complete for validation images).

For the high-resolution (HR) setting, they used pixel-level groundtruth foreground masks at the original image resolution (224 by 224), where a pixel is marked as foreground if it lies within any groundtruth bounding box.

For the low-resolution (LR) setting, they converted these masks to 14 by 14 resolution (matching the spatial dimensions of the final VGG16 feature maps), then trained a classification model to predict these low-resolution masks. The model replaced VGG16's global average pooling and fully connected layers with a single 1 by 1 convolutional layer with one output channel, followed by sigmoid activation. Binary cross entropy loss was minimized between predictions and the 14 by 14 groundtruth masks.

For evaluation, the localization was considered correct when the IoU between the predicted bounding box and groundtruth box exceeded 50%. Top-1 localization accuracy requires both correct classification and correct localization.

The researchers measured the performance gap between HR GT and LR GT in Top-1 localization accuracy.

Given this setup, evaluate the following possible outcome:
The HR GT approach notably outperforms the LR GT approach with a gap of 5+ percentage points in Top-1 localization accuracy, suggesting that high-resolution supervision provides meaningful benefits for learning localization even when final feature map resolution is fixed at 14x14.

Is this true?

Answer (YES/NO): NO